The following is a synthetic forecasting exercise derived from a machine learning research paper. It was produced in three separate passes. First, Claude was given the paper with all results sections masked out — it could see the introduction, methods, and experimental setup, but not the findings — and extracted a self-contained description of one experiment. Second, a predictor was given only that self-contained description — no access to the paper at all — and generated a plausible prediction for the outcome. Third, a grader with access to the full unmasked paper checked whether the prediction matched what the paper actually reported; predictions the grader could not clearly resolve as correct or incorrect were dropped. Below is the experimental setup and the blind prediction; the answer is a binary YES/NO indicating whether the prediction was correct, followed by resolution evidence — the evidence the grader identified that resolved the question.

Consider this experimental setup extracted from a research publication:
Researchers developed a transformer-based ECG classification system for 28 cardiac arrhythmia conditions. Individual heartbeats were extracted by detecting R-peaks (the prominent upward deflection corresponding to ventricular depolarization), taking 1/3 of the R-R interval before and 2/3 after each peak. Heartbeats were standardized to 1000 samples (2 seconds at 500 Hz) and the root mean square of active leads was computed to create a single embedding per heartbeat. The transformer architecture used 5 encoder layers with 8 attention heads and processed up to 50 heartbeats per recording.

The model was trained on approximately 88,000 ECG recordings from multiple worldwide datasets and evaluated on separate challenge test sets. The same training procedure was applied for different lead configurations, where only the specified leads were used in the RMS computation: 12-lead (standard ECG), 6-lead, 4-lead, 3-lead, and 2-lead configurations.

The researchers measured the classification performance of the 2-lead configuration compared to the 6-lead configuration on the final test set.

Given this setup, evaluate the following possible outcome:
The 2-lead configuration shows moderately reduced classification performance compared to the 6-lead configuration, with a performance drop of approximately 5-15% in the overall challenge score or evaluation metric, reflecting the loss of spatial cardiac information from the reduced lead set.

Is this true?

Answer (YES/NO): NO